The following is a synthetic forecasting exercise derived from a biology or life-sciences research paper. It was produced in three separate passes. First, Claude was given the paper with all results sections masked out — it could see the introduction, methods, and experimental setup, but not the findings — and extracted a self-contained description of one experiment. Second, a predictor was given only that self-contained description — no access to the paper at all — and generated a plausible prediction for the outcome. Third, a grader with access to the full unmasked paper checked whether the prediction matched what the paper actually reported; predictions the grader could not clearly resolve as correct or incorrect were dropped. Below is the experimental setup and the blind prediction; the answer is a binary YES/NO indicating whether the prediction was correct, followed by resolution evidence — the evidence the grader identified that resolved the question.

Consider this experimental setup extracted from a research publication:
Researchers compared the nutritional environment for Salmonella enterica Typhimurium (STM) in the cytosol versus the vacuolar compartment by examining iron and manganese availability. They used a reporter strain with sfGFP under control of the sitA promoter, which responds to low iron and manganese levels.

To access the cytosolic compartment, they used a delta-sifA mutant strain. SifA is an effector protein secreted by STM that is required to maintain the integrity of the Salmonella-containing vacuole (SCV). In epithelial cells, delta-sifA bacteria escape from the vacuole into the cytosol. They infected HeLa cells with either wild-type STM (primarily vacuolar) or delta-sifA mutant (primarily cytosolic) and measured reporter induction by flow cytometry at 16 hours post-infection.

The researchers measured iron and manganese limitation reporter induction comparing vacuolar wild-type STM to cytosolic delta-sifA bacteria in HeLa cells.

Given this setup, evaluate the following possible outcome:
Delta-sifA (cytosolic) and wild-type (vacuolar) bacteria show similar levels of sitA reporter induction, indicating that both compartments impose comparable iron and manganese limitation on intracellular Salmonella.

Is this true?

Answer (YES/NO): NO